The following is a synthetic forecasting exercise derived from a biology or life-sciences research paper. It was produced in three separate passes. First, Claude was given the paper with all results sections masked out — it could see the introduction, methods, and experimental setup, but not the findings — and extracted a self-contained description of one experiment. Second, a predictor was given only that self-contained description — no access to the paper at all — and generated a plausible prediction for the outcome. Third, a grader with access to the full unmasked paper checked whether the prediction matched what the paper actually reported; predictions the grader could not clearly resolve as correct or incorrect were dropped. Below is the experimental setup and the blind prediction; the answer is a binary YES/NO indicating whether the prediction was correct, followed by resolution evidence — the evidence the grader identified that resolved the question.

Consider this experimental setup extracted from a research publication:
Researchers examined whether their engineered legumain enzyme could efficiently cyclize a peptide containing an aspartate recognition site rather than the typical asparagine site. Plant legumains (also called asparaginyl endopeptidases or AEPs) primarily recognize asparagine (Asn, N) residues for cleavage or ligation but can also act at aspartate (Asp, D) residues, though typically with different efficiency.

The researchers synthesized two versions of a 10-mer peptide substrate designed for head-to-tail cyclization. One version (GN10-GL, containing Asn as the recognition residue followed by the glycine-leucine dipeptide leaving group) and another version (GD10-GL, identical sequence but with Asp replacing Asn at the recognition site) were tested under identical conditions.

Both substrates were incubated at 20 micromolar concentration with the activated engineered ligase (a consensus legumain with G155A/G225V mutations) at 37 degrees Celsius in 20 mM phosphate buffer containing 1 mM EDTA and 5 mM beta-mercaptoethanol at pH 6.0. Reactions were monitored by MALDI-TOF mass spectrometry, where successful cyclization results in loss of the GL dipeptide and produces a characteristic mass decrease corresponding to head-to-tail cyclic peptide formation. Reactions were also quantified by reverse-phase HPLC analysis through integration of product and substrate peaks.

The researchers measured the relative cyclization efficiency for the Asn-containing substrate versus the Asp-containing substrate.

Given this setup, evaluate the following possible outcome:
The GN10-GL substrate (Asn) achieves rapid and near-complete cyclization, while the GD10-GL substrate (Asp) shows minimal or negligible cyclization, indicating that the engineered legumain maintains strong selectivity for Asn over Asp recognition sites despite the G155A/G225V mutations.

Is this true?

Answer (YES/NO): NO